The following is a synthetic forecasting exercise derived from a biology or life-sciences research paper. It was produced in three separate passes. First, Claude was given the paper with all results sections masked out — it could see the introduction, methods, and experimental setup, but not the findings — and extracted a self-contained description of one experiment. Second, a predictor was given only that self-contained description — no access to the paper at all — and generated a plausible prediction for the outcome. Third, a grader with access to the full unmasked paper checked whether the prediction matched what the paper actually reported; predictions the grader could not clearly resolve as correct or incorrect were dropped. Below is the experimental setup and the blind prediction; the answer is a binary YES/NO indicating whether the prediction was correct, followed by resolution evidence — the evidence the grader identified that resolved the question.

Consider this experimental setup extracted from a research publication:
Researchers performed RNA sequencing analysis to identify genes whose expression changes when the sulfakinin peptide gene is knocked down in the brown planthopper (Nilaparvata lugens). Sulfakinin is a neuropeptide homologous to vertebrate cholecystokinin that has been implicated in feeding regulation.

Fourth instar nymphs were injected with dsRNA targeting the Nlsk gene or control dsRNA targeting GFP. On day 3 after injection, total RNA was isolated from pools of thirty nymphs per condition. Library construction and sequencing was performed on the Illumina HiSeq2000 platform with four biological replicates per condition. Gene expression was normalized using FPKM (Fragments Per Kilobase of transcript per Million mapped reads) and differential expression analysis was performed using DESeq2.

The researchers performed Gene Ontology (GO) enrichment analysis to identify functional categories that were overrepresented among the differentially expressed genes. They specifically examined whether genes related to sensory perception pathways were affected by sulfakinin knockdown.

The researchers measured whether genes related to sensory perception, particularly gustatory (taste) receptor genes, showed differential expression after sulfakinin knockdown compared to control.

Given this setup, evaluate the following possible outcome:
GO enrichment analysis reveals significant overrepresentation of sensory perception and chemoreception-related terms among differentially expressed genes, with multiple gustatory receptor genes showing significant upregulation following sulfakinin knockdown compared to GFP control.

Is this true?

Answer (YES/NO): YES